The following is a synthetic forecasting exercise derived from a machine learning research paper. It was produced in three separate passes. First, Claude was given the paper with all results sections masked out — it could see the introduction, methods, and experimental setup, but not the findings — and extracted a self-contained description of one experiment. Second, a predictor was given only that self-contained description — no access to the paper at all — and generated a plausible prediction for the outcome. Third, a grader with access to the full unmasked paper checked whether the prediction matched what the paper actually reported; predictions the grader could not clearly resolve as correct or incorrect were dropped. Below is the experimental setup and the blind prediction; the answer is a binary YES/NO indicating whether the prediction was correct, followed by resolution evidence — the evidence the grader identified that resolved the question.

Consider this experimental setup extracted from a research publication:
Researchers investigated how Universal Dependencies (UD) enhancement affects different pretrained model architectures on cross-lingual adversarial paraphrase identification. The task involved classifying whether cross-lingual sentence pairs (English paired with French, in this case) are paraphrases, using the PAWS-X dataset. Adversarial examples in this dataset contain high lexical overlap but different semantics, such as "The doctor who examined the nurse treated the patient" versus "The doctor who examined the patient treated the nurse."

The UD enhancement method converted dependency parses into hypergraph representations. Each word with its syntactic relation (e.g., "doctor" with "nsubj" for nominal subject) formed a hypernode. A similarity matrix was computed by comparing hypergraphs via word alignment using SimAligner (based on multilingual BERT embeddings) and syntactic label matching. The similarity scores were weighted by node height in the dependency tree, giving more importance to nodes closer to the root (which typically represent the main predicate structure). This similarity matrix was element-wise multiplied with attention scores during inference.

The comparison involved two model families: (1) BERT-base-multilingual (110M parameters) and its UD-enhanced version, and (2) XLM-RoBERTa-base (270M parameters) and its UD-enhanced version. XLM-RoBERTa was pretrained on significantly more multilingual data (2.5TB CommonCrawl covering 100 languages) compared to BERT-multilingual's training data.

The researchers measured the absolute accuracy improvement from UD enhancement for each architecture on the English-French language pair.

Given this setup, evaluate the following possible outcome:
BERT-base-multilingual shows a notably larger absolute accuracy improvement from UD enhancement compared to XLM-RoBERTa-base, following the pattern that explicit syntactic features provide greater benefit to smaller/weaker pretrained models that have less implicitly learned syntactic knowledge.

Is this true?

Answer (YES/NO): NO